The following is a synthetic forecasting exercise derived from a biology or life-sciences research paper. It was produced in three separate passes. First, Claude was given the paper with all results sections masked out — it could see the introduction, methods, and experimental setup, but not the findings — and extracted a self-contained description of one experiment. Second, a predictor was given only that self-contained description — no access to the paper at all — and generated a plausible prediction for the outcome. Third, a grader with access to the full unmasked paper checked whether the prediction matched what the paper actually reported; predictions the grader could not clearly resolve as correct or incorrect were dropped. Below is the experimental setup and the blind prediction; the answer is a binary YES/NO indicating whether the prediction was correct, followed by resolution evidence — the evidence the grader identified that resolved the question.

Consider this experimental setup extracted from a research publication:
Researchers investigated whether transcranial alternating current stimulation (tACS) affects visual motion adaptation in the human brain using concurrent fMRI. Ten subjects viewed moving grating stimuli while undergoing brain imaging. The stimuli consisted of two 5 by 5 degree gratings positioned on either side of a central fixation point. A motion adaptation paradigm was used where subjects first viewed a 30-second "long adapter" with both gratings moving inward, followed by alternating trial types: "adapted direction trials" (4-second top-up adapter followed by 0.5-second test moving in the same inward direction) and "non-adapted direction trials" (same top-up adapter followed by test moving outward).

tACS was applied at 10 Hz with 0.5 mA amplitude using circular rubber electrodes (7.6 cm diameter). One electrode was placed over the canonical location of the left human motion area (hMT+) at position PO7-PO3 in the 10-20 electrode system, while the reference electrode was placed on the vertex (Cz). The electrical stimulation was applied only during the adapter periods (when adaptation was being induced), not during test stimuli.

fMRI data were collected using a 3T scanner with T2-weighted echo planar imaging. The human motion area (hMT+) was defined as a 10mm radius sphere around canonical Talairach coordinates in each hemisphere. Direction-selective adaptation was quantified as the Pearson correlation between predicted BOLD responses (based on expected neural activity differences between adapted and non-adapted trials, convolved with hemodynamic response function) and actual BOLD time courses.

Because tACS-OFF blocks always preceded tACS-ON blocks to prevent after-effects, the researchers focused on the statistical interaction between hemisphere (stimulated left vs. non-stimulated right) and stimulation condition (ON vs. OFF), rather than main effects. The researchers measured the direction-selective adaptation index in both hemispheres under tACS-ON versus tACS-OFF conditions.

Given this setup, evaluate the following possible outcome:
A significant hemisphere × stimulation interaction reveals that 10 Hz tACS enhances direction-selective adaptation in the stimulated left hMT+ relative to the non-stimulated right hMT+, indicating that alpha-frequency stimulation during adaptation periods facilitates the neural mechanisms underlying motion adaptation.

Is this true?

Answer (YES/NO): NO